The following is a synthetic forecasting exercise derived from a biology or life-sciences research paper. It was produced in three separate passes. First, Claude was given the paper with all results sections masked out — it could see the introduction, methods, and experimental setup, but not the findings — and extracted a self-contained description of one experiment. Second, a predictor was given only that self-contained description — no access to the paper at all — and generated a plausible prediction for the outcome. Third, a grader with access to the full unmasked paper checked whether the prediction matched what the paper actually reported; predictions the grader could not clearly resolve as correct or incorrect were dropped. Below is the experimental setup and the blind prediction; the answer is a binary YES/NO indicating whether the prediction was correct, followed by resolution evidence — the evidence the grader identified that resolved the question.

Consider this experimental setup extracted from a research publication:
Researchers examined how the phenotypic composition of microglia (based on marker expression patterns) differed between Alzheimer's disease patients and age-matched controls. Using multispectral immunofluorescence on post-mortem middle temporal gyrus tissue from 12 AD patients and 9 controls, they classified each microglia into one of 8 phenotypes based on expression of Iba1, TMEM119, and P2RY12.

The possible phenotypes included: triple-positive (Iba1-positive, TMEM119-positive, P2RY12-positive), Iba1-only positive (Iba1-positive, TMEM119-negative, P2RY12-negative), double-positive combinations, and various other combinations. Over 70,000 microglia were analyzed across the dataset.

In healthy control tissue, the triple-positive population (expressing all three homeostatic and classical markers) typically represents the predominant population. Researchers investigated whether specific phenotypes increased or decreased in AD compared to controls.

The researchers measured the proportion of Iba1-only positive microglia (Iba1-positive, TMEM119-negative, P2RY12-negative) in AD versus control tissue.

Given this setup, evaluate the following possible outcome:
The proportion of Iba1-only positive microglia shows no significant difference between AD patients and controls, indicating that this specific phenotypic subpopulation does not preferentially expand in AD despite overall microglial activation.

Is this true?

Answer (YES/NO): NO